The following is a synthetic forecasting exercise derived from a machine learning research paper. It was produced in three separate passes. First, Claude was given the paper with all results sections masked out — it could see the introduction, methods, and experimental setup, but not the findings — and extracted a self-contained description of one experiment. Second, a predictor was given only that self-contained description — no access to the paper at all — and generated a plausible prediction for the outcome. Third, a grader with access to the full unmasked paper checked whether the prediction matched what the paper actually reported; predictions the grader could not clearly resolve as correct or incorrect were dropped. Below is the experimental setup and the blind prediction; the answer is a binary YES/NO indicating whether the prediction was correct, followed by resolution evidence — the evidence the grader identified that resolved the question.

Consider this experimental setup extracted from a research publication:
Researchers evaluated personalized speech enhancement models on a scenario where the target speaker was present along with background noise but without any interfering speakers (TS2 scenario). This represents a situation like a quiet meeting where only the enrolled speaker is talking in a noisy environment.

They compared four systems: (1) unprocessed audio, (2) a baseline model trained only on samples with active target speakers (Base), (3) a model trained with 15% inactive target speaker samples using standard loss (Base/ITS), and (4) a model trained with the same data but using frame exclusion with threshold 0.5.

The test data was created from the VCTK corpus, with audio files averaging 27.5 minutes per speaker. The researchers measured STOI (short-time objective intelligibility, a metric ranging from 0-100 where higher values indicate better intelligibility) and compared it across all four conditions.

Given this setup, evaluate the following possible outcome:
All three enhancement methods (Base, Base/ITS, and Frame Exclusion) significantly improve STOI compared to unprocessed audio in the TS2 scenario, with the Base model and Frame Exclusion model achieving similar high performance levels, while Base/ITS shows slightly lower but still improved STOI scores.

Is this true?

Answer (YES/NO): YES